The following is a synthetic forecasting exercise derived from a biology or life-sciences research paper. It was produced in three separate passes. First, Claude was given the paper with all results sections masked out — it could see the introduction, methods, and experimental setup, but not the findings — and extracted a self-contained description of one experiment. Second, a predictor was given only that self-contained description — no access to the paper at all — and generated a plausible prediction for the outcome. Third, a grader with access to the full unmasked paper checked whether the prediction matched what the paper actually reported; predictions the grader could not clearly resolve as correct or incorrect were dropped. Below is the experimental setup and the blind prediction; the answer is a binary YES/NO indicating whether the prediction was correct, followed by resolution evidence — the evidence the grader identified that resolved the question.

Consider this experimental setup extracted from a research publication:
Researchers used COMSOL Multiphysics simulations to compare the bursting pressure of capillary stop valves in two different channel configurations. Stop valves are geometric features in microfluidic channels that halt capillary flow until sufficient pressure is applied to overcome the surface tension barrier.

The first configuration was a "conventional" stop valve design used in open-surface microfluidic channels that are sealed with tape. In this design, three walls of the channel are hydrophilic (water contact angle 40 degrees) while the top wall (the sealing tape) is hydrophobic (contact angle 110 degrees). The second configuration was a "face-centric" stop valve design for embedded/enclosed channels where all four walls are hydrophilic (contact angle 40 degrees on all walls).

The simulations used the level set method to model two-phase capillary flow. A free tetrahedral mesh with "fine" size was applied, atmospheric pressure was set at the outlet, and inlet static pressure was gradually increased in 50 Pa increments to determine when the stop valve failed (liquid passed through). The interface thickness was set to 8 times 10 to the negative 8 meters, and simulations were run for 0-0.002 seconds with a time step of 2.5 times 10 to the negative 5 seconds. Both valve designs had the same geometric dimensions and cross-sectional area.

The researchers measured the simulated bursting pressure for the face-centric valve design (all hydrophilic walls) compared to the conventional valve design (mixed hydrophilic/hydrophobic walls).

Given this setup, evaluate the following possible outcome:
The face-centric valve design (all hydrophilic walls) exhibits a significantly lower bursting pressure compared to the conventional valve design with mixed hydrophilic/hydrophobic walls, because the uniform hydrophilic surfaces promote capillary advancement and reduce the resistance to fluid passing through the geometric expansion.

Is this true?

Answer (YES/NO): NO